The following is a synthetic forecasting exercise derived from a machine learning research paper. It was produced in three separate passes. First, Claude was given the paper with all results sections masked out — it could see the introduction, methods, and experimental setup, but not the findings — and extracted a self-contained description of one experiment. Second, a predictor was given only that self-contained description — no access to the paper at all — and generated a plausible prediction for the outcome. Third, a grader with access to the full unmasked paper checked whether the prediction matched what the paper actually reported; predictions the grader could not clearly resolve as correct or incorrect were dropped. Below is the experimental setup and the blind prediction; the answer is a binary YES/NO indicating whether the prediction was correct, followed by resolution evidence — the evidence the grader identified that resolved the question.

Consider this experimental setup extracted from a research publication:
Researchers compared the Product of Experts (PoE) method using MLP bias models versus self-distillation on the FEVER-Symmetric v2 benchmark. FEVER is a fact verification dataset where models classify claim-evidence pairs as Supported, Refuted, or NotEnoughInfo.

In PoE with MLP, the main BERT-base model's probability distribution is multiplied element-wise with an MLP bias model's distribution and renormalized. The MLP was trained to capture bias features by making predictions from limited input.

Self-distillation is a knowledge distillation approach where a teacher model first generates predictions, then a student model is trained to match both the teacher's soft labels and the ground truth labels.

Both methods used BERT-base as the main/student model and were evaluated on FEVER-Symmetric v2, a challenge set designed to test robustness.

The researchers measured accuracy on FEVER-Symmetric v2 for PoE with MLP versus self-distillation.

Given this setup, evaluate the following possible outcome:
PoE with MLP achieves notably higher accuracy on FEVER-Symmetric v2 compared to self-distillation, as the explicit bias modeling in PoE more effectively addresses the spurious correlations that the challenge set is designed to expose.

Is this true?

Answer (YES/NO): NO